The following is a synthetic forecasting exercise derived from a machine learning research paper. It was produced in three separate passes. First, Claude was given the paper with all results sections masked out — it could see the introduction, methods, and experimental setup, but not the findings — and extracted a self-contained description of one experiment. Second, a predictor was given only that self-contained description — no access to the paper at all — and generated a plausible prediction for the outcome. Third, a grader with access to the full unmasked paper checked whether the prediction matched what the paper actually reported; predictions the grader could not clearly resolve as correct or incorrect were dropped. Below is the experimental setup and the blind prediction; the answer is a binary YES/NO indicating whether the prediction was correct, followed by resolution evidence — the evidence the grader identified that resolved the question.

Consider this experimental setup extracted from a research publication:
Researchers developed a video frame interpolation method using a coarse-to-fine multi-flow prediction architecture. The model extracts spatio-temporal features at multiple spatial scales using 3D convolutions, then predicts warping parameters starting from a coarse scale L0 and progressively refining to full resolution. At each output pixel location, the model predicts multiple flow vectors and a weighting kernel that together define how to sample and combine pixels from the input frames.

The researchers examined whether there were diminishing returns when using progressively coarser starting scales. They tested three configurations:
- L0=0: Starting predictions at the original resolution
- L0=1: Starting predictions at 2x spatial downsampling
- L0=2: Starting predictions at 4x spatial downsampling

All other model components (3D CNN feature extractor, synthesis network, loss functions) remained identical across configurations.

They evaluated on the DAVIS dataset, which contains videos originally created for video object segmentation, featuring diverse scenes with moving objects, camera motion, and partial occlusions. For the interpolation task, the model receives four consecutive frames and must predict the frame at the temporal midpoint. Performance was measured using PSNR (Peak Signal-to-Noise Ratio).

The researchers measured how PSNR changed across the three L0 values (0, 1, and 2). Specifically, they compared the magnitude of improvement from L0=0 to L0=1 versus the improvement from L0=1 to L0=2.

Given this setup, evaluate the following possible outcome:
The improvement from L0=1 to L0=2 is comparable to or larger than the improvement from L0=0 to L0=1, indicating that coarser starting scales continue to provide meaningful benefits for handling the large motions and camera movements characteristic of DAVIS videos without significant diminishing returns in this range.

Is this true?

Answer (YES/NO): NO